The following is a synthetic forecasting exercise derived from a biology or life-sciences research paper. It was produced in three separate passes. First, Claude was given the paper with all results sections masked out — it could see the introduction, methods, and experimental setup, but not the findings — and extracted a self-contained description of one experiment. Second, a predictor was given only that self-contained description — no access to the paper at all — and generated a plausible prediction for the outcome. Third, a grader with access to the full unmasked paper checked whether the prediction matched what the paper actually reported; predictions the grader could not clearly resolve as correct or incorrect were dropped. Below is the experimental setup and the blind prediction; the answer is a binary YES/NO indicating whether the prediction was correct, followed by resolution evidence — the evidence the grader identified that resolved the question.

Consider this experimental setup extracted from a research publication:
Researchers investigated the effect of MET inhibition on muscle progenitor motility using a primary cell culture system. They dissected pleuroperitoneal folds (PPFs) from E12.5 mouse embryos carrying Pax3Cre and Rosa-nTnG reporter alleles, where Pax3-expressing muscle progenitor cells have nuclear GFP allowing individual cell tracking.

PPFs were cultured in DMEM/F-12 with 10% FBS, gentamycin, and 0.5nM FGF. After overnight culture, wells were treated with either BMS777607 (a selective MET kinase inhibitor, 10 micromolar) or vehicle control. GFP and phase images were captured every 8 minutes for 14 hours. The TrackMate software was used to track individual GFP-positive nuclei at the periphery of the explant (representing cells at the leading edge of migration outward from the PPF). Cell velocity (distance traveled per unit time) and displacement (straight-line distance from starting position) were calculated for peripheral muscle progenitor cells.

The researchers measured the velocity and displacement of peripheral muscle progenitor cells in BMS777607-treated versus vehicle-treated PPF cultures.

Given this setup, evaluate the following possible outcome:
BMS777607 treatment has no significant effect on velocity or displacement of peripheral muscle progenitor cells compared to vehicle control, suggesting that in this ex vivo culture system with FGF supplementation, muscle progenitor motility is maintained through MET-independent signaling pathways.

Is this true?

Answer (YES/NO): NO